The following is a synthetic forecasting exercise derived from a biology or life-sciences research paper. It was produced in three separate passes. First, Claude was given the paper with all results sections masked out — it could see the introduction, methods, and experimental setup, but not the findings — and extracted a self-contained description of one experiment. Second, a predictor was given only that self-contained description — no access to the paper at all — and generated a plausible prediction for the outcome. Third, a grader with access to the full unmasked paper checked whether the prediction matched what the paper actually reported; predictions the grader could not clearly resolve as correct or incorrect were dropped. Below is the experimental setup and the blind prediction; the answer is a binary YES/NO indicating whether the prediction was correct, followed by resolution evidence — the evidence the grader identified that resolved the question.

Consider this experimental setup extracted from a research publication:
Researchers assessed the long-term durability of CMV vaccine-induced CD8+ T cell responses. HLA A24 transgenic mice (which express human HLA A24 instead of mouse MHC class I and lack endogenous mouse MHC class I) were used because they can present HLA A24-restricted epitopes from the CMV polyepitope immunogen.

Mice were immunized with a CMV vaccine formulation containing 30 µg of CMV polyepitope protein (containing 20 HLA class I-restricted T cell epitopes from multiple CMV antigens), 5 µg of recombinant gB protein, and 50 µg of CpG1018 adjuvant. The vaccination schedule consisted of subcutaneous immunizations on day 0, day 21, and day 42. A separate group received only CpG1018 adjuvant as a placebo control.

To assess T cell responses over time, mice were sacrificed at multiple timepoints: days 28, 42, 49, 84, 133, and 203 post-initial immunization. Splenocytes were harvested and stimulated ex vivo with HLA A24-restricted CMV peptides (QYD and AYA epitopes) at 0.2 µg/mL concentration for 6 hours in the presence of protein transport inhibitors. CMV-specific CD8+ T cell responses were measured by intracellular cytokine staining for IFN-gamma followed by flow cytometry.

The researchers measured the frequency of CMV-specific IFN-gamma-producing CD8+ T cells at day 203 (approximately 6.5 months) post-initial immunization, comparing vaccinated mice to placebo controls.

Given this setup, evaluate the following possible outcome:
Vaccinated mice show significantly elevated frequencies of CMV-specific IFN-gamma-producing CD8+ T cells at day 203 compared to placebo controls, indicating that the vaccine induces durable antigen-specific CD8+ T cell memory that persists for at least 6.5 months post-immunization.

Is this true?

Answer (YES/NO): YES